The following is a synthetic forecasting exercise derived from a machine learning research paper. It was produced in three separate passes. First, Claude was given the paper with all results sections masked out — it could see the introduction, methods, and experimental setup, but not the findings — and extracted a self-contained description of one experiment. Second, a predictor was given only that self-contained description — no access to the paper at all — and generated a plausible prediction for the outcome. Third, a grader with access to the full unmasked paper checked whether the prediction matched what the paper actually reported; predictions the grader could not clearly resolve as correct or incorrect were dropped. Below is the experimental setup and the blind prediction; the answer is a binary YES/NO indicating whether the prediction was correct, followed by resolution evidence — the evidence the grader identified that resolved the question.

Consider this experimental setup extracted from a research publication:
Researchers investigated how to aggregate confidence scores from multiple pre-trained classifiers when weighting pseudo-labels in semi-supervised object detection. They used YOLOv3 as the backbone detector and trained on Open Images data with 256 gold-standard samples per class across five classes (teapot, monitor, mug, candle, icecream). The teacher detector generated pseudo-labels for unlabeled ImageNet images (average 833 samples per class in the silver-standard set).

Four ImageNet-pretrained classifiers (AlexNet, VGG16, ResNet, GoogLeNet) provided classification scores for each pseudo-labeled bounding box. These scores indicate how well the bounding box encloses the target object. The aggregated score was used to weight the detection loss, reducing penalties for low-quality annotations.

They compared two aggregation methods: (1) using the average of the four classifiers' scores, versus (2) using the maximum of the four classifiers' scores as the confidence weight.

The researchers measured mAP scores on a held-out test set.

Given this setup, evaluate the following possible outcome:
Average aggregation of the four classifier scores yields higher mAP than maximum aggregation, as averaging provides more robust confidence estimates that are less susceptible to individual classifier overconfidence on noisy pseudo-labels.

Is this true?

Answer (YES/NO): NO